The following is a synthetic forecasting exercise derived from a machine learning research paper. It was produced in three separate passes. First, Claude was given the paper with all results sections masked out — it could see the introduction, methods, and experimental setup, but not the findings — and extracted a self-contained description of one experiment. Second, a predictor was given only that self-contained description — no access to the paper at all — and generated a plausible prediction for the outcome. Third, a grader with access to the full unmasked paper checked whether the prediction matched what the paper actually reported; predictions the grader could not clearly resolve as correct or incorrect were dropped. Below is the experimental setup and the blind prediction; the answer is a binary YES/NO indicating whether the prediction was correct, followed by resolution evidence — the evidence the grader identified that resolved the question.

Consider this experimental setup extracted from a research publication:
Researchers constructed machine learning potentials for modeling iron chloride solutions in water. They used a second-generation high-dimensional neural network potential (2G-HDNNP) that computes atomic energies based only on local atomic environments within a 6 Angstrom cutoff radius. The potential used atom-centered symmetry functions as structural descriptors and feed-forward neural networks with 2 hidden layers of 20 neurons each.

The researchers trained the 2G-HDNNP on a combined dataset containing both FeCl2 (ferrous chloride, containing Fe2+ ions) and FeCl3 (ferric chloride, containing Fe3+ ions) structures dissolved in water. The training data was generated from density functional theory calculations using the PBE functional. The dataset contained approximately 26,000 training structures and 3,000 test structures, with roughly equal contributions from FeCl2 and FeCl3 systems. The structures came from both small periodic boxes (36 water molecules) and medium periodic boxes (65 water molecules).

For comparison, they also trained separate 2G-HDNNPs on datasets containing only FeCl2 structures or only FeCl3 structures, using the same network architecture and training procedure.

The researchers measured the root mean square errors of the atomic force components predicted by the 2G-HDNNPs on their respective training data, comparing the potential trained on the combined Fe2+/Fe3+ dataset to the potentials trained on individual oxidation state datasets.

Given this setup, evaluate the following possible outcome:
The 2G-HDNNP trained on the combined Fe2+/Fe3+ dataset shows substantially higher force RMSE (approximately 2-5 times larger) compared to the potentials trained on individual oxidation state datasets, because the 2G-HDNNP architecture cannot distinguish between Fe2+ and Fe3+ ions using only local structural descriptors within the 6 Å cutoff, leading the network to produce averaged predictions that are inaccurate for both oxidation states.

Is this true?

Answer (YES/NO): NO